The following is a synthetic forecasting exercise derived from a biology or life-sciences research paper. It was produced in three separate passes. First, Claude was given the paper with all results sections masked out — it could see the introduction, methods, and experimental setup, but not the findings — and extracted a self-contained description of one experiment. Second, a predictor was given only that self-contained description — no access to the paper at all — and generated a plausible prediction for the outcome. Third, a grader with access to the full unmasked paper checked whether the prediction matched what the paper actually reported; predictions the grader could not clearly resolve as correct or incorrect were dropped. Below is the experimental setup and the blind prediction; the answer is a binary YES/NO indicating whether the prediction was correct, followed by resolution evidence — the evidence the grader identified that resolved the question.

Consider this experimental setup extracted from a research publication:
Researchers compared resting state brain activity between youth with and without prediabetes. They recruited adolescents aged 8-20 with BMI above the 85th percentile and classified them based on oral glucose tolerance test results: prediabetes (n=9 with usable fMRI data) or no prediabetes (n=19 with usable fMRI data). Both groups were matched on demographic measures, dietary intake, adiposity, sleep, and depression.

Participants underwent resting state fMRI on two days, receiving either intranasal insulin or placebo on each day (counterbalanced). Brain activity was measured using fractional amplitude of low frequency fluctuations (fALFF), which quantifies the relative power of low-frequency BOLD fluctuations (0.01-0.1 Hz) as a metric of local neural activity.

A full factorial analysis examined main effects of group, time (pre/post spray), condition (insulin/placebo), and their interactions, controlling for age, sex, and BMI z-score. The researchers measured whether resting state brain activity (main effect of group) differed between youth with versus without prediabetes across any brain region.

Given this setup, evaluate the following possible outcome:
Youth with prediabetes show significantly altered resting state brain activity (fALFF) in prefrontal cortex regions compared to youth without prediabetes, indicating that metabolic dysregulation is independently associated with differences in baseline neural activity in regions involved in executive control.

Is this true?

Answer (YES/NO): NO